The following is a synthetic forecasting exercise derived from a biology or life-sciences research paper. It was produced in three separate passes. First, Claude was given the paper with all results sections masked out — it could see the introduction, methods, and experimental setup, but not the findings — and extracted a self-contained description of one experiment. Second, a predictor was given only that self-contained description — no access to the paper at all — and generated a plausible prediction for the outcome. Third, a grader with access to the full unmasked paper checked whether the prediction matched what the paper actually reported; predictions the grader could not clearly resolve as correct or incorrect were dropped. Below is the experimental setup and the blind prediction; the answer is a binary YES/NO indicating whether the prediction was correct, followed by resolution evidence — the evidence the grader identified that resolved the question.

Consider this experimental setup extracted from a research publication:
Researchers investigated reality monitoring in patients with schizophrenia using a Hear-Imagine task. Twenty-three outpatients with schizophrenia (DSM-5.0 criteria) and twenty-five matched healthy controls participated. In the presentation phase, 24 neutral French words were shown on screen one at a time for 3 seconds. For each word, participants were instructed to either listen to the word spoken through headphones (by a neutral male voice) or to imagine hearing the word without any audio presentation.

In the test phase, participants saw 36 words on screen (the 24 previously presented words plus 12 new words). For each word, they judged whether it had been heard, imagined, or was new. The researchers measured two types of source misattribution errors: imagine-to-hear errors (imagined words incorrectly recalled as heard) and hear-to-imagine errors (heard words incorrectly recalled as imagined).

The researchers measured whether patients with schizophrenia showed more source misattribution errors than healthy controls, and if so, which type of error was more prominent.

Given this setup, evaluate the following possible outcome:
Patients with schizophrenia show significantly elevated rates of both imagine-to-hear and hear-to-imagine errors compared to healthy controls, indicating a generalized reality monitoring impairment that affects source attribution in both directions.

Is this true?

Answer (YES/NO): NO